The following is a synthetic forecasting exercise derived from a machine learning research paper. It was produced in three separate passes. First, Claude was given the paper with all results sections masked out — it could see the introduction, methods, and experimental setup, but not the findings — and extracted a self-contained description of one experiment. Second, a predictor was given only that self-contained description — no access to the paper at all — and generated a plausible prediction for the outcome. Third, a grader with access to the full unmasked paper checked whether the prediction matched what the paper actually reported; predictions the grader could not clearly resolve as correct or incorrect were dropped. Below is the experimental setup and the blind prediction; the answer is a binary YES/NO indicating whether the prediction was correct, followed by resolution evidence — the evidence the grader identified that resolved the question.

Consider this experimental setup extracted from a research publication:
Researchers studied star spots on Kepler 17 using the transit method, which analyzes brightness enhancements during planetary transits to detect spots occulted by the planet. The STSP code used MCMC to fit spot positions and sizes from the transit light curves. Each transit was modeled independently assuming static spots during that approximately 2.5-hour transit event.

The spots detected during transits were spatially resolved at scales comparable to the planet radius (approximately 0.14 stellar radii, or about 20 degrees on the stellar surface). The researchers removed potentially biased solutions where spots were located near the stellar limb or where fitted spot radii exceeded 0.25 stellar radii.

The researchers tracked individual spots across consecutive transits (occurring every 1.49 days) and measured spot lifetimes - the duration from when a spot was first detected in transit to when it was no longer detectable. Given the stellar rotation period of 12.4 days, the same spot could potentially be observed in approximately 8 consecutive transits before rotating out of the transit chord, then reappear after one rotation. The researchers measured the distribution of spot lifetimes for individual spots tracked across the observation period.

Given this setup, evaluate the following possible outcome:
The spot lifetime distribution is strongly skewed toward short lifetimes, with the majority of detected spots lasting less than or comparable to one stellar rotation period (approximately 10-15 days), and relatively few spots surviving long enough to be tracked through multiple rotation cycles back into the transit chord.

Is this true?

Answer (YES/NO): NO